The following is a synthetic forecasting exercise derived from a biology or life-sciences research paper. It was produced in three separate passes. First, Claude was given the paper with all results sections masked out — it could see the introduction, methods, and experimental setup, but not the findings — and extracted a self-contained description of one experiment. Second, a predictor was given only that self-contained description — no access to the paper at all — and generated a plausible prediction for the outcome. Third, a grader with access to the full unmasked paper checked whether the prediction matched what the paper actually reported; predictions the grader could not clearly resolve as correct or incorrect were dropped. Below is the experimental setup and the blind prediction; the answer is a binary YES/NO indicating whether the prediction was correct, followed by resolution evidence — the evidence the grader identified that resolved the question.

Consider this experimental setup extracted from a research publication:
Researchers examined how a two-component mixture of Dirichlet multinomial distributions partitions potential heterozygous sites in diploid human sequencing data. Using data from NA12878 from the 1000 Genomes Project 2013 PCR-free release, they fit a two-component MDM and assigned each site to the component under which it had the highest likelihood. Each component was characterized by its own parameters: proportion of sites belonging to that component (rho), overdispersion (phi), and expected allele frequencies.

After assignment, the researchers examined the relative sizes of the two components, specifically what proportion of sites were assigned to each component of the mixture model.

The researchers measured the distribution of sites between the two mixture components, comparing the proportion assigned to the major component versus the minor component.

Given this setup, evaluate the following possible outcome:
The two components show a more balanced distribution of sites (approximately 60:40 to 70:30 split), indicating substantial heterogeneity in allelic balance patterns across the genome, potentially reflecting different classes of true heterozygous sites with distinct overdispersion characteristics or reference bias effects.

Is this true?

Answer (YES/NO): NO